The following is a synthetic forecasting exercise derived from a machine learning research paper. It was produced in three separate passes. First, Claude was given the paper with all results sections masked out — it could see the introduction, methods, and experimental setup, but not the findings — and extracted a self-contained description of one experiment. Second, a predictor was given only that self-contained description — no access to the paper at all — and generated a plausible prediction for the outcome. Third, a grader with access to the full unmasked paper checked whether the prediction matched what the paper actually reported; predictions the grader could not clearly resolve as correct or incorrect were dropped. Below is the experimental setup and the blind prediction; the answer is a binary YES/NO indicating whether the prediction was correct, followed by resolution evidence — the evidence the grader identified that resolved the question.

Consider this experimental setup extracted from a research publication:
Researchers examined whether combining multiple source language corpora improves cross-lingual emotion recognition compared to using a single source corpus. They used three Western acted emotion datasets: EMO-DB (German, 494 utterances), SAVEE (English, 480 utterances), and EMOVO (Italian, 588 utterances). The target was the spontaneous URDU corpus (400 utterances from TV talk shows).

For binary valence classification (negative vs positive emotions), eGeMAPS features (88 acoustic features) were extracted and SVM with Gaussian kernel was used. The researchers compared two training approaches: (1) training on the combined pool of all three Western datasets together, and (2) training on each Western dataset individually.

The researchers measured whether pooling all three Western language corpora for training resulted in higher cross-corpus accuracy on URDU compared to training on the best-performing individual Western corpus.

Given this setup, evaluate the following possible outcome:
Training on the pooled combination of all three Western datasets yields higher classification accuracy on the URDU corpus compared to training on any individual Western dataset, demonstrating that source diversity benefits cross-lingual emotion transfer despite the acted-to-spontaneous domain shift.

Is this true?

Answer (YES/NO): YES